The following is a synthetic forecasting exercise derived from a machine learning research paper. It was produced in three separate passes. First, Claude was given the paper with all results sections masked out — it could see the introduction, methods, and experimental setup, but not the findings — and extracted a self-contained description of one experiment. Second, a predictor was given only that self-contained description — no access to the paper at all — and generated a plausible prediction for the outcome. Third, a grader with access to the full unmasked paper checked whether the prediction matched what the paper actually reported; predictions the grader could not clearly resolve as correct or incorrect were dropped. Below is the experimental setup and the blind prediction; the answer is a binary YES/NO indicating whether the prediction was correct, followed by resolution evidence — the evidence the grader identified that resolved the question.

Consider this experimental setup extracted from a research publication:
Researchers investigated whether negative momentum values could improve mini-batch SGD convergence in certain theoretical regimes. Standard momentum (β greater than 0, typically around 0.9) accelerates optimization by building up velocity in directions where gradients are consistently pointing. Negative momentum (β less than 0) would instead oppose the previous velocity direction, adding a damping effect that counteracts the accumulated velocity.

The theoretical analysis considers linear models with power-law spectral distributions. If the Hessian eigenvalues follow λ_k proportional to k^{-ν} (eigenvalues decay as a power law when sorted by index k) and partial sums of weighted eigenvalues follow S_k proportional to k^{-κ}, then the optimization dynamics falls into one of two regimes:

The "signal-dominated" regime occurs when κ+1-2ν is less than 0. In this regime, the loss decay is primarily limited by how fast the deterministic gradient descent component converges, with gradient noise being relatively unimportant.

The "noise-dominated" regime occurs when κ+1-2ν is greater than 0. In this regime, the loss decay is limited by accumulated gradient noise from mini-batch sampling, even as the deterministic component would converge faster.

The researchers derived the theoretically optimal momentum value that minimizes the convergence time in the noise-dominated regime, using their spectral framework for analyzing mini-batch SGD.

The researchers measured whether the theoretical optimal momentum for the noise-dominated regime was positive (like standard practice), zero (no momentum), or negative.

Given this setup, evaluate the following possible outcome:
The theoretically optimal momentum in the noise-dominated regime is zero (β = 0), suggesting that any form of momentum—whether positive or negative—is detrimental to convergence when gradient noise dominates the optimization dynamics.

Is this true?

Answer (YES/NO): NO